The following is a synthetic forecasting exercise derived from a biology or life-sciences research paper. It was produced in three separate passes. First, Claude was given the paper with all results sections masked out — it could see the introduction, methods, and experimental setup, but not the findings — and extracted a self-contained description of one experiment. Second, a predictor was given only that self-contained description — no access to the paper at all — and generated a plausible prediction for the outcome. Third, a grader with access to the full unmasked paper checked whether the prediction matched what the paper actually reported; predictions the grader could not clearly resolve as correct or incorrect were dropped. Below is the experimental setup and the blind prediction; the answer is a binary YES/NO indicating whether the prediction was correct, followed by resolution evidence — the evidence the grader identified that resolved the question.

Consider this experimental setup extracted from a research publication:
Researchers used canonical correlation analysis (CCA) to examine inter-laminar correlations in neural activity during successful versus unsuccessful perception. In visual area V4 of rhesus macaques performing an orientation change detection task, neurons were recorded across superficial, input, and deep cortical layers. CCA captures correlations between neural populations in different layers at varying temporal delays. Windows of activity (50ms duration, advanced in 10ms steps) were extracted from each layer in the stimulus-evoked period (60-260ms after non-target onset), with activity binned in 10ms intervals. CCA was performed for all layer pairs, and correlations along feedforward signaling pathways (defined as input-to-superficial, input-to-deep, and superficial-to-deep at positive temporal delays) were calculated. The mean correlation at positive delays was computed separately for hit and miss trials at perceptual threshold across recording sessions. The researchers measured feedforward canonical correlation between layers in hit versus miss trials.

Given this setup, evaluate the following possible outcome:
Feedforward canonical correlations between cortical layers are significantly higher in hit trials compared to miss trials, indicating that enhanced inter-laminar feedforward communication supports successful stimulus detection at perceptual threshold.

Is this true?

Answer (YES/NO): YES